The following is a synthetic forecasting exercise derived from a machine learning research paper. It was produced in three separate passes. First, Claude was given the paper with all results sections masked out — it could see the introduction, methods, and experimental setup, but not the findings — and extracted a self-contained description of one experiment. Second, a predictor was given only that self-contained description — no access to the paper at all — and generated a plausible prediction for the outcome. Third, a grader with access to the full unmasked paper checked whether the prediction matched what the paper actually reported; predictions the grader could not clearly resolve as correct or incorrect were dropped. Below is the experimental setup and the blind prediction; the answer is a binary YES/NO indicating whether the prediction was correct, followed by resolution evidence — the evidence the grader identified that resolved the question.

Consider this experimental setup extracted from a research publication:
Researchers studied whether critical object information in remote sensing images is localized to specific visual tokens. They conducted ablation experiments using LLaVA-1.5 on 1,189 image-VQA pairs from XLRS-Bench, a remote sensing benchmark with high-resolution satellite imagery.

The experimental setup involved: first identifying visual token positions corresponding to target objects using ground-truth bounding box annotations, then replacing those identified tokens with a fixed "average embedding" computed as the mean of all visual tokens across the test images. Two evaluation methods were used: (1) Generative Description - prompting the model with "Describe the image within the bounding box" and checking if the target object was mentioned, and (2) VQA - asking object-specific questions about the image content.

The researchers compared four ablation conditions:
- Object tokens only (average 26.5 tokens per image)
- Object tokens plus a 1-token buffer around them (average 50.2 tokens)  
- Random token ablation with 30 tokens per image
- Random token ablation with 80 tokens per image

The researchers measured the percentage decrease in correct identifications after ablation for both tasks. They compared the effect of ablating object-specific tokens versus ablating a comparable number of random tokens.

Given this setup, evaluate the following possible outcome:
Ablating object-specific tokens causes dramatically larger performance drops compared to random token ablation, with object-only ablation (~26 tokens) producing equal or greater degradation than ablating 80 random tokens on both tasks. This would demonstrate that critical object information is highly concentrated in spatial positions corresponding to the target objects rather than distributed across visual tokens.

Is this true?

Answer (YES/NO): YES